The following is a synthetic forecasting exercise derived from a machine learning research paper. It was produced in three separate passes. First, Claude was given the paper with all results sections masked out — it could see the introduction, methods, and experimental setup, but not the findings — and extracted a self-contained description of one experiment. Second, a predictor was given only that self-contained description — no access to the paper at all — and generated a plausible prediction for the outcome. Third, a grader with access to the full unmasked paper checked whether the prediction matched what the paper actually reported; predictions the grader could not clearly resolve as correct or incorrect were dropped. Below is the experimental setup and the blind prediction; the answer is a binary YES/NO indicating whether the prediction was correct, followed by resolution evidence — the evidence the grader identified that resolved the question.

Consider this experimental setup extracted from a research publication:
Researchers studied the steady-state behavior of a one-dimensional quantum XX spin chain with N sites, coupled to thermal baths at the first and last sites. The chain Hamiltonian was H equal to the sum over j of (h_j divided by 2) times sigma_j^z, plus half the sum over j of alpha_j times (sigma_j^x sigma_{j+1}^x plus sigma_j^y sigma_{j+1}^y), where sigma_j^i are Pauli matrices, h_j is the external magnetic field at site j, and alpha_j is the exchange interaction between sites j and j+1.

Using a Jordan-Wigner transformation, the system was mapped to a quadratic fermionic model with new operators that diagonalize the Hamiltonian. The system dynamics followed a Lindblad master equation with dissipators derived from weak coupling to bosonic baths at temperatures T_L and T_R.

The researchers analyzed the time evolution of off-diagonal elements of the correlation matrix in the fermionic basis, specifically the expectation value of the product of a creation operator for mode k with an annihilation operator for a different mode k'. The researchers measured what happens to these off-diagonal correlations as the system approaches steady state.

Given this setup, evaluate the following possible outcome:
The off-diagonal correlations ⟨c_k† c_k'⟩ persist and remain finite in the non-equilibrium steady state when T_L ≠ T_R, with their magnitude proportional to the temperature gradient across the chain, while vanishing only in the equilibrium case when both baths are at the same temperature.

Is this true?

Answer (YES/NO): NO